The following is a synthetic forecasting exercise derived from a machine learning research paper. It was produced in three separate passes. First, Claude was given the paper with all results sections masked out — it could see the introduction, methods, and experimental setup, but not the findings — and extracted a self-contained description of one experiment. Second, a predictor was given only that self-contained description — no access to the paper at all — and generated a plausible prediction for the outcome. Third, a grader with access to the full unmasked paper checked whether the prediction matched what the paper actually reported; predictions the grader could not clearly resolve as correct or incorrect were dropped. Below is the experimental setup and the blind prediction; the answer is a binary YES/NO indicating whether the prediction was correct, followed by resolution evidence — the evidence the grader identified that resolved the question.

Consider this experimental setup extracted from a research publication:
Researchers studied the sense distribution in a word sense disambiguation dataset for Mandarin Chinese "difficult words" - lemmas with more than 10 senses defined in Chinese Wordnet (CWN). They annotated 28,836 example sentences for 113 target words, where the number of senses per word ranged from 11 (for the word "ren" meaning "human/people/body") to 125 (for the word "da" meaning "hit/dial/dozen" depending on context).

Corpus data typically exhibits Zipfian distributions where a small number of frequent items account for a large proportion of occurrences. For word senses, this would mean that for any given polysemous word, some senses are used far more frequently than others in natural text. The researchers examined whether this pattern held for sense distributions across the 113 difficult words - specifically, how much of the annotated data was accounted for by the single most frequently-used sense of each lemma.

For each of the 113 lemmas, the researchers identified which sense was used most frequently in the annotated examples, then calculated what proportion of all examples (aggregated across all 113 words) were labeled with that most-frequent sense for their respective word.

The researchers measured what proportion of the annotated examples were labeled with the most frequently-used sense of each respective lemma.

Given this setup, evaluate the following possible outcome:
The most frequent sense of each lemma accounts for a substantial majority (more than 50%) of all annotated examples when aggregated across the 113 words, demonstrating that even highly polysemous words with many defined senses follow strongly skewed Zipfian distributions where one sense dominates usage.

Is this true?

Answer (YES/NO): NO